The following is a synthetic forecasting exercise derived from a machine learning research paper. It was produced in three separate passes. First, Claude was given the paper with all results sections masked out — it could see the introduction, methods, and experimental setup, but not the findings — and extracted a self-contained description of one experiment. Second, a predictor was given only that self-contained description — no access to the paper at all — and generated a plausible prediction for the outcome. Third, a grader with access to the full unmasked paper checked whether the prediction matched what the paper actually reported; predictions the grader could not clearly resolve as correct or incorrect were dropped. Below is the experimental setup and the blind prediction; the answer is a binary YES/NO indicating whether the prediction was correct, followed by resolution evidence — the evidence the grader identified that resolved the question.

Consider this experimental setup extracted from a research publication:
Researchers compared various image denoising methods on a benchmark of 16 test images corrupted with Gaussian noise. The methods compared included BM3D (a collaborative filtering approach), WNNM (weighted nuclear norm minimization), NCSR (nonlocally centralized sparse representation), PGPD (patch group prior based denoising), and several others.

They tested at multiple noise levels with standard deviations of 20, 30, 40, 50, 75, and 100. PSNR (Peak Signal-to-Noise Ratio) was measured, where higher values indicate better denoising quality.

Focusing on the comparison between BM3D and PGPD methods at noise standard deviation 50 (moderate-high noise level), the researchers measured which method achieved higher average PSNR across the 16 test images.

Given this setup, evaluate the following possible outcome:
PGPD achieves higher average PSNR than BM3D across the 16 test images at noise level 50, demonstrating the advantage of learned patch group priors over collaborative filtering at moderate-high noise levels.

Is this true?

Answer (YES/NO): YES